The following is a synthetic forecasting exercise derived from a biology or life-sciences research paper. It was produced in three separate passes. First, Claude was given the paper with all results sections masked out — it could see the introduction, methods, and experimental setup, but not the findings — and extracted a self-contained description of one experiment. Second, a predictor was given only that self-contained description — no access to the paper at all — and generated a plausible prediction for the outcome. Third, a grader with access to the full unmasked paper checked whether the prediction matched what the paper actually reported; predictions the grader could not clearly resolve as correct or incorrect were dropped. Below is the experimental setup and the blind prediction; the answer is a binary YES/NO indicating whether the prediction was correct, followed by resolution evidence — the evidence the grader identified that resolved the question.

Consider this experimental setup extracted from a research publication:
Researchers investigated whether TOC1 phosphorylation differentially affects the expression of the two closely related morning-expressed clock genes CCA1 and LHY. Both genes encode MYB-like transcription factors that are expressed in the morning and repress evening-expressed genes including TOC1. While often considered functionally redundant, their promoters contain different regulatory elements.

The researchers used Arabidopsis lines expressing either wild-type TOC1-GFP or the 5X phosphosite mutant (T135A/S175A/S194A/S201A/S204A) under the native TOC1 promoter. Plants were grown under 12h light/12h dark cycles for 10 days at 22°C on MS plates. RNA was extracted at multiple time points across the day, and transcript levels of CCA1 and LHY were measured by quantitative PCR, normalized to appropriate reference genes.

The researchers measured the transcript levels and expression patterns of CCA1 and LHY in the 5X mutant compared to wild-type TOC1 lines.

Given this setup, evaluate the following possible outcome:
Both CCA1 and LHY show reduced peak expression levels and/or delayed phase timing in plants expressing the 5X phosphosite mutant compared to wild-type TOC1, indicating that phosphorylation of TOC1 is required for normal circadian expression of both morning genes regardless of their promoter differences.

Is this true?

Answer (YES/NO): NO